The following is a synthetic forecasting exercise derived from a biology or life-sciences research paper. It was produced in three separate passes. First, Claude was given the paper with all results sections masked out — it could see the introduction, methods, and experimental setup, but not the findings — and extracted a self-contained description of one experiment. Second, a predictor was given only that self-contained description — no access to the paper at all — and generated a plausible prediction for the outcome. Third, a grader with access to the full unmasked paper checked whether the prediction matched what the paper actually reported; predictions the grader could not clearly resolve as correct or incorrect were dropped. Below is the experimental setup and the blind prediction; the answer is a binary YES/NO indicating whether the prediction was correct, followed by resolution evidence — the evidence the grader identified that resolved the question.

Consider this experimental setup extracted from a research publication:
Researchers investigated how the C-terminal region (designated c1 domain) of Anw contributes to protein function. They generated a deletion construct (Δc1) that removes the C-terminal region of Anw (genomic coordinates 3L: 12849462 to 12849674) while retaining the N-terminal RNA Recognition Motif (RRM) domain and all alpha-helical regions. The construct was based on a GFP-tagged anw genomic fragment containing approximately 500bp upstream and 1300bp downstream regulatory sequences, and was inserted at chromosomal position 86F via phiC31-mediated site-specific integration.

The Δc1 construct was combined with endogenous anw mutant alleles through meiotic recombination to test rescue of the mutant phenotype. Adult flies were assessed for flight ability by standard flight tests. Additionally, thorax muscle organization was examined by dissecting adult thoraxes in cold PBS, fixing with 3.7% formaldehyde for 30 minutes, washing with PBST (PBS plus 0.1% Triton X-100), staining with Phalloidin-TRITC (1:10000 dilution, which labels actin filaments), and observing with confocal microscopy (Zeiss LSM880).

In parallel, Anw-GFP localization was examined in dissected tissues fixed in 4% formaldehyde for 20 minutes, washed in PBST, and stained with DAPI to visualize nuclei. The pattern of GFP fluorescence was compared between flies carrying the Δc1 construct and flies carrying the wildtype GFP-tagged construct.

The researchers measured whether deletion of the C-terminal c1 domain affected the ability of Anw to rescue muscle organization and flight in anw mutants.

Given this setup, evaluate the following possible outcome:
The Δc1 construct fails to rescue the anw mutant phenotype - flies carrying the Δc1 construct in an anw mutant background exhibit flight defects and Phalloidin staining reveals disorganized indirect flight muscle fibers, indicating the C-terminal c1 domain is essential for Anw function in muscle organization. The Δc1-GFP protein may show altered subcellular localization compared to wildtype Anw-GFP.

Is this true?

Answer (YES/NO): NO